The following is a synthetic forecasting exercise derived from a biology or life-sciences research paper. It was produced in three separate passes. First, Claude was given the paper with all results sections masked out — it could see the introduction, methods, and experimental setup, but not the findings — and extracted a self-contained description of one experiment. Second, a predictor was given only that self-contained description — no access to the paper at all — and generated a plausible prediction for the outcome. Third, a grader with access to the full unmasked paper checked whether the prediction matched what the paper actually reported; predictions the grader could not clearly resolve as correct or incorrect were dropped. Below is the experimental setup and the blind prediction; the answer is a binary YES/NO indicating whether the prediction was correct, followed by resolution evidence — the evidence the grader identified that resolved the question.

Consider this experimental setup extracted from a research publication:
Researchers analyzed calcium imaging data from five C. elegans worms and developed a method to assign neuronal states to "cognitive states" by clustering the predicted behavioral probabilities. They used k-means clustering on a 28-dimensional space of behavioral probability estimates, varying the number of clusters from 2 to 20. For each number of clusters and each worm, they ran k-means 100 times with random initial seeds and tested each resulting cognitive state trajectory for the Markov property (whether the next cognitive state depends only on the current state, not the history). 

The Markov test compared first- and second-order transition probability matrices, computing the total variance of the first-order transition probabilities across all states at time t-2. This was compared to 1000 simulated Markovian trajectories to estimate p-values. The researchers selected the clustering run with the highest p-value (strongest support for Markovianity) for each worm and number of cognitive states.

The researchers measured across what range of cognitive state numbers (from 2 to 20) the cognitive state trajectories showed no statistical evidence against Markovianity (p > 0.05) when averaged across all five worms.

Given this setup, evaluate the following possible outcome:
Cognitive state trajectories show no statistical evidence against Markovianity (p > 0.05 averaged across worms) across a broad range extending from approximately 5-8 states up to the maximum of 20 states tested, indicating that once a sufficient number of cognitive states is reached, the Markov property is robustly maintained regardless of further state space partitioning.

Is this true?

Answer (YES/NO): NO